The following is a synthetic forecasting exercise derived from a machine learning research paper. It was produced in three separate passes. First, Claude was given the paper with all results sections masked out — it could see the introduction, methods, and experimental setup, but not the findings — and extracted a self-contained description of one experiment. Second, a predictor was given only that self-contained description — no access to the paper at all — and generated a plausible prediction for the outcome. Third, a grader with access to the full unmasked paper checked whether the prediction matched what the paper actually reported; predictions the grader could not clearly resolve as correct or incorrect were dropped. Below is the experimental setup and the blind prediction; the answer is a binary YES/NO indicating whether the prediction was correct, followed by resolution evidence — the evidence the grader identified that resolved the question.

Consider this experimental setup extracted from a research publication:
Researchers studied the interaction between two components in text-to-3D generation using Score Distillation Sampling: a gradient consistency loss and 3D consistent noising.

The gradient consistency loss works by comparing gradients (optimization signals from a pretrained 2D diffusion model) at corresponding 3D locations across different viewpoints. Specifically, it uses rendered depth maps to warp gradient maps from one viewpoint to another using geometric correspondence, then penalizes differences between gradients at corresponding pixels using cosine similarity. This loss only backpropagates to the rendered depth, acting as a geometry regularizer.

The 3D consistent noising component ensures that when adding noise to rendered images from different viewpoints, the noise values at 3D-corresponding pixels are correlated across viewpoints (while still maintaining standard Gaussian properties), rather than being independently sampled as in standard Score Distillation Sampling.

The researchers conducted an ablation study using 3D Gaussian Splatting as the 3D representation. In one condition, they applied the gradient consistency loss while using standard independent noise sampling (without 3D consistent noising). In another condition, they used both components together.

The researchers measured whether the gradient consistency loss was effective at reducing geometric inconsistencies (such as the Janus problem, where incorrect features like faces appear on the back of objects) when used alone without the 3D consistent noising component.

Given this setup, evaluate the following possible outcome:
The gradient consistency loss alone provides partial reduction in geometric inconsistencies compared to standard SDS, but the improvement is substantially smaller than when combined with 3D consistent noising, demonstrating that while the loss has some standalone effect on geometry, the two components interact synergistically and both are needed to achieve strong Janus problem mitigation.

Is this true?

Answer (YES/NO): NO